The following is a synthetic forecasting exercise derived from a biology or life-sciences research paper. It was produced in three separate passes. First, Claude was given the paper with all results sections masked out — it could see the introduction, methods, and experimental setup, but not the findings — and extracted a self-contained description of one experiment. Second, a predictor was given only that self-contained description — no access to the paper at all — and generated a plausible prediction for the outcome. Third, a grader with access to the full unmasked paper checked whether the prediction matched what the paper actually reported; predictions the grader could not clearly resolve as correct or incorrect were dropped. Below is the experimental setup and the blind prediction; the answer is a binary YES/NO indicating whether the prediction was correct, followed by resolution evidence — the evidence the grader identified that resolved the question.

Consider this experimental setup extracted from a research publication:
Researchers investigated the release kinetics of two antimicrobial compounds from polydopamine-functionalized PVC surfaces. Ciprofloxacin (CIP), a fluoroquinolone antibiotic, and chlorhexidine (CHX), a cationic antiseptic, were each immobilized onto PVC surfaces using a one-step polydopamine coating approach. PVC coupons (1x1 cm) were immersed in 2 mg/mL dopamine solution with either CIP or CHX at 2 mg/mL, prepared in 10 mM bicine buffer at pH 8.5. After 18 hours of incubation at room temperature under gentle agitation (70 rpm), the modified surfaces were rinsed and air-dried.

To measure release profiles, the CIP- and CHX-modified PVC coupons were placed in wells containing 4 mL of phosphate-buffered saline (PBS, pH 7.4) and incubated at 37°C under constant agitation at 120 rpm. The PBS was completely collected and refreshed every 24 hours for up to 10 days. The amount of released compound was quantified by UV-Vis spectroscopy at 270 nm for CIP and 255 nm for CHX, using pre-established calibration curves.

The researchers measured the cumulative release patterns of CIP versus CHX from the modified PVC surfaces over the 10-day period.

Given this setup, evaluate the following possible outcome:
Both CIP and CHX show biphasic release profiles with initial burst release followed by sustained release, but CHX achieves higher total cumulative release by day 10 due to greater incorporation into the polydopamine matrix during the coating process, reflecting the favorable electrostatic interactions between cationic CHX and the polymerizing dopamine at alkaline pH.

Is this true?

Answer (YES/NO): NO